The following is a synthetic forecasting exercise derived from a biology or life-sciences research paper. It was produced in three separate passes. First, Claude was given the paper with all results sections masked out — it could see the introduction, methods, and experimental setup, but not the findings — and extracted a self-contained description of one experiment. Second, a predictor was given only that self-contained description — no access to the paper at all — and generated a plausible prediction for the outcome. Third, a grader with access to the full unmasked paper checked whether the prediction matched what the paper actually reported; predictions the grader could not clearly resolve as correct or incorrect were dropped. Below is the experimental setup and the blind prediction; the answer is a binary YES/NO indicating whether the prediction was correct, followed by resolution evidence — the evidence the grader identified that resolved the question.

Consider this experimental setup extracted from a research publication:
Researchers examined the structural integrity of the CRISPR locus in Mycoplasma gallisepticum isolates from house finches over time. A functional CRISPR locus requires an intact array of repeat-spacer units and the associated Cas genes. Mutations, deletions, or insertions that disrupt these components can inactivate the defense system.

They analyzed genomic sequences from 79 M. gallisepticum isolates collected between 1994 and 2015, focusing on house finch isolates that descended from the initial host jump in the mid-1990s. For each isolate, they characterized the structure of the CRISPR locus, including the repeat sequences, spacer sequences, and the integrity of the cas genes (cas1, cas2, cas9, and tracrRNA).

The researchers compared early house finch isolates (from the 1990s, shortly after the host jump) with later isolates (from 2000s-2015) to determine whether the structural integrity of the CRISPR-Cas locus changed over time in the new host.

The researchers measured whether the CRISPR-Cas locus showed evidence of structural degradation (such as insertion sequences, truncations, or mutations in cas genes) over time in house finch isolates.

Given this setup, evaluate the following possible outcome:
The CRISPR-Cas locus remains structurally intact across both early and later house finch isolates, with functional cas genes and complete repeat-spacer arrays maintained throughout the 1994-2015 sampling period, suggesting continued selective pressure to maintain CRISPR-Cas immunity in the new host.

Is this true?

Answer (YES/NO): NO